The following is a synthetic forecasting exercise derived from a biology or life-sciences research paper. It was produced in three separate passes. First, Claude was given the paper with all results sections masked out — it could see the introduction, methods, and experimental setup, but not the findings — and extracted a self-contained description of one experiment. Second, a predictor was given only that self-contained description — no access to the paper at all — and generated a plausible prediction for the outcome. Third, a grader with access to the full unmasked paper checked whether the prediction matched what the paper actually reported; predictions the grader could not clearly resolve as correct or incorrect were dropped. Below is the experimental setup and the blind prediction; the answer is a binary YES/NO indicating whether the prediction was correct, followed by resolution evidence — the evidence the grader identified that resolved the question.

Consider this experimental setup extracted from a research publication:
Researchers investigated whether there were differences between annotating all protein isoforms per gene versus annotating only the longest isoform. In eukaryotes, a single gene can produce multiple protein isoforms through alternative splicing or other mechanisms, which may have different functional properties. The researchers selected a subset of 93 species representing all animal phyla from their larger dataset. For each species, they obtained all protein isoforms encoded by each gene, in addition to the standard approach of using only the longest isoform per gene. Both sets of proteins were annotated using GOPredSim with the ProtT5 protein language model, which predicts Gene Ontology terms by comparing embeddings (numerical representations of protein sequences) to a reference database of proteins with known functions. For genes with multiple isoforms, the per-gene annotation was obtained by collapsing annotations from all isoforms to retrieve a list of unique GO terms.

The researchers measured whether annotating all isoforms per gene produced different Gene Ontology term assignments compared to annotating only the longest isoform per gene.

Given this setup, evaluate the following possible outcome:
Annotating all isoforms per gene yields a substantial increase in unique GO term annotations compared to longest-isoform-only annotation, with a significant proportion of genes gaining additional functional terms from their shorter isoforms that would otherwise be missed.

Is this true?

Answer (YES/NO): NO